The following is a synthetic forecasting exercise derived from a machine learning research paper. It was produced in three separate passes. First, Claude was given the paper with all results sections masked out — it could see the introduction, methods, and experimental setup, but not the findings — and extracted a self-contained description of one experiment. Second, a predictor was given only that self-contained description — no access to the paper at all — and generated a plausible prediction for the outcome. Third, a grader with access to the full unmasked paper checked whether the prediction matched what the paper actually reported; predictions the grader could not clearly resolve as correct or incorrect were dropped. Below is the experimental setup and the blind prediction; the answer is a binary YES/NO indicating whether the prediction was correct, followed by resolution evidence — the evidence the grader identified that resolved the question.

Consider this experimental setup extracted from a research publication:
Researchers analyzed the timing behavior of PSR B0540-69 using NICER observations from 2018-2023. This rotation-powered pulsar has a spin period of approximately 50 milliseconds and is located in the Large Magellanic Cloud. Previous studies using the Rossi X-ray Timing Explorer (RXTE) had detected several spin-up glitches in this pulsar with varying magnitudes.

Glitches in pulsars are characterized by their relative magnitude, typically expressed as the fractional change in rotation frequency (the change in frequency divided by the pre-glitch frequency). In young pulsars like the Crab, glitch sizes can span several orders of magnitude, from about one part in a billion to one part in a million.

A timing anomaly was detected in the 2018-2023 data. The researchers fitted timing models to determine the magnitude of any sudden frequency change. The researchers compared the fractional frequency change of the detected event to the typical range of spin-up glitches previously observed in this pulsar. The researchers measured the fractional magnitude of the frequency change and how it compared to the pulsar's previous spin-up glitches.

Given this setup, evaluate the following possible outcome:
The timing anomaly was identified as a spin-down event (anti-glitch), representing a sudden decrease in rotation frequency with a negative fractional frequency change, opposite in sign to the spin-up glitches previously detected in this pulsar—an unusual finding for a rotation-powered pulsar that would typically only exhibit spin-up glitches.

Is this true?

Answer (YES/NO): YES